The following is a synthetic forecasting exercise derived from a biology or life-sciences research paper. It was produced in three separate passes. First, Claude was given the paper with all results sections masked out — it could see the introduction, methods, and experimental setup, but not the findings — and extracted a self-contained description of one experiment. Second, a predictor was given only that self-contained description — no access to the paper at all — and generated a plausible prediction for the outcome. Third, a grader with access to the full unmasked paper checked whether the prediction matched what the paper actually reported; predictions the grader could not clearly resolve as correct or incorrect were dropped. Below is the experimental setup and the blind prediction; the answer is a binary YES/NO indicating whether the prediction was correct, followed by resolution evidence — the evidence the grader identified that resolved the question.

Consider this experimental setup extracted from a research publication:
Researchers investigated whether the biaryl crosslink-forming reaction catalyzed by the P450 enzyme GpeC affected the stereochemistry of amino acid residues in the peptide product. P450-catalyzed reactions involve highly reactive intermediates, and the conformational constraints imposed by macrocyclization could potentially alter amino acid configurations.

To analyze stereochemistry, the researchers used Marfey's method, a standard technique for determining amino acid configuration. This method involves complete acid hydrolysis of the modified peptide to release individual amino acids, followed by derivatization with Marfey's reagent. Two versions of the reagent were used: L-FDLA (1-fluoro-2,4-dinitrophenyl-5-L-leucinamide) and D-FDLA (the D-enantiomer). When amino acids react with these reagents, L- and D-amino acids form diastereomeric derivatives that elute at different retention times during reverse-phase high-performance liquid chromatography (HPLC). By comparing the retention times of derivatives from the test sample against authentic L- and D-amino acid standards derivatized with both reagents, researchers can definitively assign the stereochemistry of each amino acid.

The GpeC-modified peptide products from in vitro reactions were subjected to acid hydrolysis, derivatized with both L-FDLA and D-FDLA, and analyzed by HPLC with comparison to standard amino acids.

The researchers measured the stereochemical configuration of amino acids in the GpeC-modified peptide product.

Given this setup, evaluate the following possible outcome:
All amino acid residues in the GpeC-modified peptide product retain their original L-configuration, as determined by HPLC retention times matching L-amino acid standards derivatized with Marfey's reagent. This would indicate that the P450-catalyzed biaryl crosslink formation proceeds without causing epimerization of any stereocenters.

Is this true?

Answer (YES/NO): NO